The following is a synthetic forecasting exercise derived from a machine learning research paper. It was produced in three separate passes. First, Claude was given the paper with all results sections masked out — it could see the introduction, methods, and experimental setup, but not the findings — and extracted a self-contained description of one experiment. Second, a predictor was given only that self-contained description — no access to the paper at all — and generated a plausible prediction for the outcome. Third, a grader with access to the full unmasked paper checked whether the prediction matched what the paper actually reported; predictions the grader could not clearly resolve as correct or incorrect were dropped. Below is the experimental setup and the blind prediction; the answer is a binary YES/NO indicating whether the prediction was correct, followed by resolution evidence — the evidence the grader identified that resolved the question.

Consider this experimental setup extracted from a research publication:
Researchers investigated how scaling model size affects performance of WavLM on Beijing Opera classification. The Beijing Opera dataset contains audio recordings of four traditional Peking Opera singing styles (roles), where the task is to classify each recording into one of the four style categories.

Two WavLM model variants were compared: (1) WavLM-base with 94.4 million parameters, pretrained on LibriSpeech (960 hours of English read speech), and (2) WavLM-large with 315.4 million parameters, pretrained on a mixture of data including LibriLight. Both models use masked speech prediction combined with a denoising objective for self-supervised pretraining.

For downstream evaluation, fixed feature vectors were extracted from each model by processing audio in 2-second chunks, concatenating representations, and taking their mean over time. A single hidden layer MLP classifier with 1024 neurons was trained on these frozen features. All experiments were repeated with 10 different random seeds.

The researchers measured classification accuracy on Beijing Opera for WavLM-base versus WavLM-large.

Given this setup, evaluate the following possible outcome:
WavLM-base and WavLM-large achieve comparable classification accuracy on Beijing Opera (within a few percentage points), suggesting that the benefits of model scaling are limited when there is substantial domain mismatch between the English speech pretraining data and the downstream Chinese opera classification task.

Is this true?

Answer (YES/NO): NO